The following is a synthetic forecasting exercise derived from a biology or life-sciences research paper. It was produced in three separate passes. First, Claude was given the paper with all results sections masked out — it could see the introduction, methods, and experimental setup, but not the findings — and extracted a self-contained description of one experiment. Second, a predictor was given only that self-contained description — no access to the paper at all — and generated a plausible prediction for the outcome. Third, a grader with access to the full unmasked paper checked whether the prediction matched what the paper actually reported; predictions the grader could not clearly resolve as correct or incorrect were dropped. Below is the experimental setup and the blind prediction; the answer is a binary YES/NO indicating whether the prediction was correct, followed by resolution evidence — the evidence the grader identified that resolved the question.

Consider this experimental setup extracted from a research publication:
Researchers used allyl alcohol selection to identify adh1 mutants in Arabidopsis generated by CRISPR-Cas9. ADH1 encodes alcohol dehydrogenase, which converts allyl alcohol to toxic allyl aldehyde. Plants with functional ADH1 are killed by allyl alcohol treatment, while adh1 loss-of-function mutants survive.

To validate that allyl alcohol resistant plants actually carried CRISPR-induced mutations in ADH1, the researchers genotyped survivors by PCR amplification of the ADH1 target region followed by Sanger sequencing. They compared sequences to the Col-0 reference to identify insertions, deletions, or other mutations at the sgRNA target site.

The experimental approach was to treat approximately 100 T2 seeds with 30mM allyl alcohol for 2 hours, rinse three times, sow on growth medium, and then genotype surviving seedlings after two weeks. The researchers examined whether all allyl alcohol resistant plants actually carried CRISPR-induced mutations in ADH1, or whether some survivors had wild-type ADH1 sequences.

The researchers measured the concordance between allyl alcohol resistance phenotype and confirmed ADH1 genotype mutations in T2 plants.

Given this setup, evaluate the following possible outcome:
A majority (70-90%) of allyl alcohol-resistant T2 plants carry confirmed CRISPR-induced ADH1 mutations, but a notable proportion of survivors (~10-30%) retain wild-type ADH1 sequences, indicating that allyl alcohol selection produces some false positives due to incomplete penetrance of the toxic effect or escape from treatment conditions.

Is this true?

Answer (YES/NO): NO